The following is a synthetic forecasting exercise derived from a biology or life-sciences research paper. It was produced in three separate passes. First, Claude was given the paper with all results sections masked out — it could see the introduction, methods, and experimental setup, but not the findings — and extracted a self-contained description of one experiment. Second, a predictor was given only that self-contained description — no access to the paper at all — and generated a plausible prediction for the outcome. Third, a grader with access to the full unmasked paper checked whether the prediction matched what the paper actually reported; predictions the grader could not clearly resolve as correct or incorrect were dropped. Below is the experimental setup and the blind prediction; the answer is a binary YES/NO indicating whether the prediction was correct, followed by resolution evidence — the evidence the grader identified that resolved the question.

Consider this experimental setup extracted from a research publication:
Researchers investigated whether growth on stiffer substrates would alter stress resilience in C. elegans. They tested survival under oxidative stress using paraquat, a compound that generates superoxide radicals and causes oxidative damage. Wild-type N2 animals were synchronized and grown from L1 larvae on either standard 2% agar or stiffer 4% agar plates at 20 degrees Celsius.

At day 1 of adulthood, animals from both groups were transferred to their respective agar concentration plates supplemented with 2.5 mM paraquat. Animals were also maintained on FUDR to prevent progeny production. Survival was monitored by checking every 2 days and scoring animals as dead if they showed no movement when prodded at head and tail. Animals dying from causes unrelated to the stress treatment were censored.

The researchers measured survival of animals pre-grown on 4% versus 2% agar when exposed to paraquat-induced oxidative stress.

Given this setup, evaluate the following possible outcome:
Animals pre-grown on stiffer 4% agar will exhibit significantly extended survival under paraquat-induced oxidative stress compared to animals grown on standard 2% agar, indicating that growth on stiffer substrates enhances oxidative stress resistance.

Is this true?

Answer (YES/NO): NO